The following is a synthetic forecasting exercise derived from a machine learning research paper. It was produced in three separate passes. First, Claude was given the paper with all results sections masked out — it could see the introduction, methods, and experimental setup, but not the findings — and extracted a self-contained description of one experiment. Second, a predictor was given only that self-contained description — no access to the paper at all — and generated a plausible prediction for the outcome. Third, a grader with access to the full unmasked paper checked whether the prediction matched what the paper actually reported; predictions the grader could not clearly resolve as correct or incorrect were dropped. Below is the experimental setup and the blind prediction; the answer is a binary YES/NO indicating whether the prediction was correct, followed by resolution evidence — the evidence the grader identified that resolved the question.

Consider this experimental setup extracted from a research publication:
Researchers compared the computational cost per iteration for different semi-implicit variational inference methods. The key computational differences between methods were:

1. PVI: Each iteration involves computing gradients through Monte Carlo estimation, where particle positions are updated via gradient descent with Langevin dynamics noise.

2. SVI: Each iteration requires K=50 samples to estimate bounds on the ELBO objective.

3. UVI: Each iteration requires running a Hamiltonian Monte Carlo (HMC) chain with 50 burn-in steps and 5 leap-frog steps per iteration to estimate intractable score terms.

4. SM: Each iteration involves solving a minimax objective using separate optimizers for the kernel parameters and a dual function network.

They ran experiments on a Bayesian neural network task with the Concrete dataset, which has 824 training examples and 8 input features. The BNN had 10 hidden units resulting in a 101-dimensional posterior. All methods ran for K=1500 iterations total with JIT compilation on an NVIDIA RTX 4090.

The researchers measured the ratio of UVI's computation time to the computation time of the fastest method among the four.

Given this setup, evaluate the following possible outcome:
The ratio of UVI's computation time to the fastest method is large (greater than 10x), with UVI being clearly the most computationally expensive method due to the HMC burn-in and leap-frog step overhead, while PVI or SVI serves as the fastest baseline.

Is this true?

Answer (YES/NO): NO